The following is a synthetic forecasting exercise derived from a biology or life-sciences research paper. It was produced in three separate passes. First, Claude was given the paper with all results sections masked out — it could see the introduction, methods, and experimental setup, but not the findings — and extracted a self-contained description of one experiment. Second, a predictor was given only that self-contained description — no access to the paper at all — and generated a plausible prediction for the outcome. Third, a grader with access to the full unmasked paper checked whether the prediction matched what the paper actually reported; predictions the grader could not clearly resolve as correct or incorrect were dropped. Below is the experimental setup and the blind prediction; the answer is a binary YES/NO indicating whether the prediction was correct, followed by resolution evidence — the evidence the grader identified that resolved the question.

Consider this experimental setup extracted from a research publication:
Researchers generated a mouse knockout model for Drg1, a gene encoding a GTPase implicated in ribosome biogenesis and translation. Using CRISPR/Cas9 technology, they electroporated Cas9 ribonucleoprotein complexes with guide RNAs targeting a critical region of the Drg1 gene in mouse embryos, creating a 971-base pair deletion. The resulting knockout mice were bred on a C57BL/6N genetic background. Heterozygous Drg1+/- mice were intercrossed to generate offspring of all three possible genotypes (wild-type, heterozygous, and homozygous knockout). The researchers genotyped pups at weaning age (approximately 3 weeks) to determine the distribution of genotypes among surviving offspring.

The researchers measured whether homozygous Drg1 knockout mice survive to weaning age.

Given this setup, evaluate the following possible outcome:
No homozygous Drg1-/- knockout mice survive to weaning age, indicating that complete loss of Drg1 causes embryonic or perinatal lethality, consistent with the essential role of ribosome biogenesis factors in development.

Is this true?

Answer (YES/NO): NO